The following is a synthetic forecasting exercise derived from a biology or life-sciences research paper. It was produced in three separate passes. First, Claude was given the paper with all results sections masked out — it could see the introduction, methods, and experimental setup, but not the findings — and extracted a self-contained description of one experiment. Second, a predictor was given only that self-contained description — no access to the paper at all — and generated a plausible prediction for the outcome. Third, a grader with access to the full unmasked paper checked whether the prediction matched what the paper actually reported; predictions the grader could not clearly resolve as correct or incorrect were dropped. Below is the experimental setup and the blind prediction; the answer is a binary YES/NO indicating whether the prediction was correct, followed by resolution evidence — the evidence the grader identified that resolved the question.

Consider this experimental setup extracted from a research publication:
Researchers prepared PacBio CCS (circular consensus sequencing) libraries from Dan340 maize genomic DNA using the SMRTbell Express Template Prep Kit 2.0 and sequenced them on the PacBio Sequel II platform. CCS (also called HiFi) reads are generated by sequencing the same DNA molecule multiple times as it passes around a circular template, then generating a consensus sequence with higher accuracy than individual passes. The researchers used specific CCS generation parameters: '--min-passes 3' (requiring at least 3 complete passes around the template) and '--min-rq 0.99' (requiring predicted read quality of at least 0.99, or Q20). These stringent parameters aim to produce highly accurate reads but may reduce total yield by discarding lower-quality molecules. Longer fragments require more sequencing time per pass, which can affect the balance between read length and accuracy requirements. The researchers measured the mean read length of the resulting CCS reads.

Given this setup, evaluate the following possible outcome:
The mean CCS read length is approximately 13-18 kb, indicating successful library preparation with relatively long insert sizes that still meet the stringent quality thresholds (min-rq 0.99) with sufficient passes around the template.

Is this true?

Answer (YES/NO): YES